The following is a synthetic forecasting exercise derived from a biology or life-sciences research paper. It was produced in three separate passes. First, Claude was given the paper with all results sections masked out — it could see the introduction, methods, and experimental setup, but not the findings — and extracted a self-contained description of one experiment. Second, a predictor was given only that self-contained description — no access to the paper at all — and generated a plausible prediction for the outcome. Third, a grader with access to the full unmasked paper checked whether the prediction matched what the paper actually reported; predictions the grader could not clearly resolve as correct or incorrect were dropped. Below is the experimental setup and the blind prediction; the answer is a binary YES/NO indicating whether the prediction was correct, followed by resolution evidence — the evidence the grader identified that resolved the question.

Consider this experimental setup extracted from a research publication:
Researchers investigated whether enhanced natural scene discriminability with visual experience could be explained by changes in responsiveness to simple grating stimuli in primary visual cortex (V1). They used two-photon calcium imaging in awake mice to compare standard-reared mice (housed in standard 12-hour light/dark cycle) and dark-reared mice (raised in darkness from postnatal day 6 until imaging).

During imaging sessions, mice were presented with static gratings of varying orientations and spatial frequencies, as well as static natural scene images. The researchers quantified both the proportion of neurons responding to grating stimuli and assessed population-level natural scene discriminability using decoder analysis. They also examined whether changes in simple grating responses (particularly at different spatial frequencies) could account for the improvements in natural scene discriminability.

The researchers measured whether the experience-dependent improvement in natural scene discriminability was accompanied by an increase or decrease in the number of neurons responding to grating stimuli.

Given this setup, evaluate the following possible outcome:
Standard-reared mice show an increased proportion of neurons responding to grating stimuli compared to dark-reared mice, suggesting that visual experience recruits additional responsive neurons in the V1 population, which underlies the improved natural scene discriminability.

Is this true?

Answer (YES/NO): NO